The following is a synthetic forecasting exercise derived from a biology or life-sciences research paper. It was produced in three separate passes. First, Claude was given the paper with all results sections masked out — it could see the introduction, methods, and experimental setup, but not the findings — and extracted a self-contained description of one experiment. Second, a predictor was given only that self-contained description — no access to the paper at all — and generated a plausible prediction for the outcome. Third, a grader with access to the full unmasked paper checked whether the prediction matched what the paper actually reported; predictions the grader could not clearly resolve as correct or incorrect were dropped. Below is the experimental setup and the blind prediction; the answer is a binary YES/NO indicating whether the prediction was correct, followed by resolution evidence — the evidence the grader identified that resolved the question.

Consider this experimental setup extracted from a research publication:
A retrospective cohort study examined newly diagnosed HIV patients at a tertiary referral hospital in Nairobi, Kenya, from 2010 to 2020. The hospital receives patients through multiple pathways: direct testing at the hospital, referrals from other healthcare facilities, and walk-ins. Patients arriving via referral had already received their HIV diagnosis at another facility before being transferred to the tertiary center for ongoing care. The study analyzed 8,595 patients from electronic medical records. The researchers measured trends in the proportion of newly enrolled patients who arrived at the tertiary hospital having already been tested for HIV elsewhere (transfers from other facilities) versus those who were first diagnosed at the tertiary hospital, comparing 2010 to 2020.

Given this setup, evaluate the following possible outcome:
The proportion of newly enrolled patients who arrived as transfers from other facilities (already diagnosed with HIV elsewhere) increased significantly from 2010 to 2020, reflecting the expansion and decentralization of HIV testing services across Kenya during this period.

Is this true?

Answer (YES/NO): YES